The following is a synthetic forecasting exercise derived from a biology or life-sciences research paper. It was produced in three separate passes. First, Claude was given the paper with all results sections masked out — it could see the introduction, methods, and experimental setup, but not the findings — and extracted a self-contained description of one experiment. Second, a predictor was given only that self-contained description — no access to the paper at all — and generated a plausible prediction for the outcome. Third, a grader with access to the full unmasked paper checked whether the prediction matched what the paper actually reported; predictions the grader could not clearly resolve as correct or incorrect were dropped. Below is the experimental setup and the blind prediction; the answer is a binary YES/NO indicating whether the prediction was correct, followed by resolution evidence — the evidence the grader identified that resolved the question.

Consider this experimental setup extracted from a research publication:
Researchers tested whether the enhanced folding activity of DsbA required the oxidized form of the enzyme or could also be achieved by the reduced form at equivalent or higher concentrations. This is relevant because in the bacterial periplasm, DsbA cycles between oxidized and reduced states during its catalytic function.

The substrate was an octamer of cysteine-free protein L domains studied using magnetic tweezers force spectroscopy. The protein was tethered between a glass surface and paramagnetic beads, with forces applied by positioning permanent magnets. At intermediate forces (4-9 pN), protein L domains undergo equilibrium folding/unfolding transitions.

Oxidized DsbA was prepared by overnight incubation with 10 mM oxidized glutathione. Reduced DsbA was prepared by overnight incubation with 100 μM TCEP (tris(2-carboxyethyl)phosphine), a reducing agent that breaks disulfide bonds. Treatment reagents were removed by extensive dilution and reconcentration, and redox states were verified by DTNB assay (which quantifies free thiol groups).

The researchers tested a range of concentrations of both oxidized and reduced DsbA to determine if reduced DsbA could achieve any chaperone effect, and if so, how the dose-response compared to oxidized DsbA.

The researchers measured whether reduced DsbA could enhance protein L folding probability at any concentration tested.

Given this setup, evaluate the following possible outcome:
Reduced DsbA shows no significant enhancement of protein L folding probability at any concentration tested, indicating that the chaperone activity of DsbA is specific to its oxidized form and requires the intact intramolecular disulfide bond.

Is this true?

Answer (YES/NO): NO